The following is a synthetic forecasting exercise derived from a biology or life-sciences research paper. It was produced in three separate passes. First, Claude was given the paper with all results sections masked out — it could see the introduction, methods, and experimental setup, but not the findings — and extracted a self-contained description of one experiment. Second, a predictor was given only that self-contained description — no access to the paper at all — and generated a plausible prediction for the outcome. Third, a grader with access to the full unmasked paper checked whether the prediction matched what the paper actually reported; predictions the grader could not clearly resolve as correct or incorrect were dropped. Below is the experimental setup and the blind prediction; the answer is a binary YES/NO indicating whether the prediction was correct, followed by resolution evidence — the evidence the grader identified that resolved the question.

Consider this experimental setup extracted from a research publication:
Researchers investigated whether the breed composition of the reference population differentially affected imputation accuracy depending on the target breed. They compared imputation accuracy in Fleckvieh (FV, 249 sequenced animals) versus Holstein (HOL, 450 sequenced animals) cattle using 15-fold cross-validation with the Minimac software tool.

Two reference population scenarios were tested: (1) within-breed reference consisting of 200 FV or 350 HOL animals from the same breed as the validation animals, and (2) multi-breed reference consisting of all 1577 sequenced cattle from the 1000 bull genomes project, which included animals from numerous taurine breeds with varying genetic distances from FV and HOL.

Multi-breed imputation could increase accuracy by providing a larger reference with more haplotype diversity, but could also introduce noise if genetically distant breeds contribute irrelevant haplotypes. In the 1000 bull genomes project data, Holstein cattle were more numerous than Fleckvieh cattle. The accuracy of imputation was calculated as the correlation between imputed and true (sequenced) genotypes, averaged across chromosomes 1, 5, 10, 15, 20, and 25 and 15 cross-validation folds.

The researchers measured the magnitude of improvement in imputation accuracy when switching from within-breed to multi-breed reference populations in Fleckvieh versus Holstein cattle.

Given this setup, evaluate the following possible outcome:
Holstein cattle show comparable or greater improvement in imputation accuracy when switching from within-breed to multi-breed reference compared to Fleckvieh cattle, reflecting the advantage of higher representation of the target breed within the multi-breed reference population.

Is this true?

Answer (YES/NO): NO